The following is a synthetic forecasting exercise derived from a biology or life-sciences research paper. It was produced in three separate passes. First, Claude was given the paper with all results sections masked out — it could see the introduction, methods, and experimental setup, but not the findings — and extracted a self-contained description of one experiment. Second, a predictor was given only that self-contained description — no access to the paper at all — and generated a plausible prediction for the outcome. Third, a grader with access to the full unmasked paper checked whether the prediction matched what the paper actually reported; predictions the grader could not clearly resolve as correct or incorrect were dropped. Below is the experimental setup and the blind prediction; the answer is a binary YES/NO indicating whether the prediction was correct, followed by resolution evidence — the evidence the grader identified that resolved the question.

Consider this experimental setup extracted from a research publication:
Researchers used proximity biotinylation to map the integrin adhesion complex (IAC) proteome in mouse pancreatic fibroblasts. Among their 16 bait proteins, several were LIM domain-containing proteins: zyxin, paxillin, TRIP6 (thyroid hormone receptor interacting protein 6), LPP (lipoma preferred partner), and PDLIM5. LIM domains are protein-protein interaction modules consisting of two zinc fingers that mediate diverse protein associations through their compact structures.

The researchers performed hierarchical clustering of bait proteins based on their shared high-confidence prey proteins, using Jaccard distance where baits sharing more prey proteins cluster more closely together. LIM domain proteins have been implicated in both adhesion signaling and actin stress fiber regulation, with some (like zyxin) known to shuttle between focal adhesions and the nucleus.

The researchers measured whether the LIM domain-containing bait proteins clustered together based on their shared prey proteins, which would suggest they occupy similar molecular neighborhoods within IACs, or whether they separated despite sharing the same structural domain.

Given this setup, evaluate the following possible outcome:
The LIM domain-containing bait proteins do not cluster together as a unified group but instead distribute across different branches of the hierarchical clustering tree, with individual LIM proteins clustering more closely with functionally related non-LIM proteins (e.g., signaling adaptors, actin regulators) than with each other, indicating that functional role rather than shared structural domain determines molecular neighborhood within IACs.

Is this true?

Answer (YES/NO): NO